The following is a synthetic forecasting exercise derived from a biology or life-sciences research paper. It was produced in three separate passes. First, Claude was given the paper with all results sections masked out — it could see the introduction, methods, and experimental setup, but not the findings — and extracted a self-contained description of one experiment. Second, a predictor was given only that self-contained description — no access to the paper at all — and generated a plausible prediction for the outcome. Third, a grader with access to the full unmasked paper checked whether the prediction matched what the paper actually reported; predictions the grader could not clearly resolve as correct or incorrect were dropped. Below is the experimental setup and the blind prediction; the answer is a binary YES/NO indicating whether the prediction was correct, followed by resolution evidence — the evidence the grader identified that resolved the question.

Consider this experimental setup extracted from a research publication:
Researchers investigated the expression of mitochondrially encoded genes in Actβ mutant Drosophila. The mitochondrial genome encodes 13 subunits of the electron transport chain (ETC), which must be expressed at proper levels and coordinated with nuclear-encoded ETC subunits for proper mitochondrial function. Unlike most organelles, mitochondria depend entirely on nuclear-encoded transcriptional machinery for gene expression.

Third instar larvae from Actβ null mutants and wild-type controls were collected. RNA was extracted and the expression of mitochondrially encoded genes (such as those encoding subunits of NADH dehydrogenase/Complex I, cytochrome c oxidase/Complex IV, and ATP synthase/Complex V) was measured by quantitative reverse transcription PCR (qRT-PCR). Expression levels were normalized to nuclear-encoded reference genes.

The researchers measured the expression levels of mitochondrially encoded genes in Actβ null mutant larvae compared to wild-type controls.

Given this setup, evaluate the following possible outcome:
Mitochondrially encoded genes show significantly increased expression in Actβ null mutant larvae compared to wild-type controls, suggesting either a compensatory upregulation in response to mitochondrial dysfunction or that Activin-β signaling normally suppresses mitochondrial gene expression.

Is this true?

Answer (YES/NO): NO